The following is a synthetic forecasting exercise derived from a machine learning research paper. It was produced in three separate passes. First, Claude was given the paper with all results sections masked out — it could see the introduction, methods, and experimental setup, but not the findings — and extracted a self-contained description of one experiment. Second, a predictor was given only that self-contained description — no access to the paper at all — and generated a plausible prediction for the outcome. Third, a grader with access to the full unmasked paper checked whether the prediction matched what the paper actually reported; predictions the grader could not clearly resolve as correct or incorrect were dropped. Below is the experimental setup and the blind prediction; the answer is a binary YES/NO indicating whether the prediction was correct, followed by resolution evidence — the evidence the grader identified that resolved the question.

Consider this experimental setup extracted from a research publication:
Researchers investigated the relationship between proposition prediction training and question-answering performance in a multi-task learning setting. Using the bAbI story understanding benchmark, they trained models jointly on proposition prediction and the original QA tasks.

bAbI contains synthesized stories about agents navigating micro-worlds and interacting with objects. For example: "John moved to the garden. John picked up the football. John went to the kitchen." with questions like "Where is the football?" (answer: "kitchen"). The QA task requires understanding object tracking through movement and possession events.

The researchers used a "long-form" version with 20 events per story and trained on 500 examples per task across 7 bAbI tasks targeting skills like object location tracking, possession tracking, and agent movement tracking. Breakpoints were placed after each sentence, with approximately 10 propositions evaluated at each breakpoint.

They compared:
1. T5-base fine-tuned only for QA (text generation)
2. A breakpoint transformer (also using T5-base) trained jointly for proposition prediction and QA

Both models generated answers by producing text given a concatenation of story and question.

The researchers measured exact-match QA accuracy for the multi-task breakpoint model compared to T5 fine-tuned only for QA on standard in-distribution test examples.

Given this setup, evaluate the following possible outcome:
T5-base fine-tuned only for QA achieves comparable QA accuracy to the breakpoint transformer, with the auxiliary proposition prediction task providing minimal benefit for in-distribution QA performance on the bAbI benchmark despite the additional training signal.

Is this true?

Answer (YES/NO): NO